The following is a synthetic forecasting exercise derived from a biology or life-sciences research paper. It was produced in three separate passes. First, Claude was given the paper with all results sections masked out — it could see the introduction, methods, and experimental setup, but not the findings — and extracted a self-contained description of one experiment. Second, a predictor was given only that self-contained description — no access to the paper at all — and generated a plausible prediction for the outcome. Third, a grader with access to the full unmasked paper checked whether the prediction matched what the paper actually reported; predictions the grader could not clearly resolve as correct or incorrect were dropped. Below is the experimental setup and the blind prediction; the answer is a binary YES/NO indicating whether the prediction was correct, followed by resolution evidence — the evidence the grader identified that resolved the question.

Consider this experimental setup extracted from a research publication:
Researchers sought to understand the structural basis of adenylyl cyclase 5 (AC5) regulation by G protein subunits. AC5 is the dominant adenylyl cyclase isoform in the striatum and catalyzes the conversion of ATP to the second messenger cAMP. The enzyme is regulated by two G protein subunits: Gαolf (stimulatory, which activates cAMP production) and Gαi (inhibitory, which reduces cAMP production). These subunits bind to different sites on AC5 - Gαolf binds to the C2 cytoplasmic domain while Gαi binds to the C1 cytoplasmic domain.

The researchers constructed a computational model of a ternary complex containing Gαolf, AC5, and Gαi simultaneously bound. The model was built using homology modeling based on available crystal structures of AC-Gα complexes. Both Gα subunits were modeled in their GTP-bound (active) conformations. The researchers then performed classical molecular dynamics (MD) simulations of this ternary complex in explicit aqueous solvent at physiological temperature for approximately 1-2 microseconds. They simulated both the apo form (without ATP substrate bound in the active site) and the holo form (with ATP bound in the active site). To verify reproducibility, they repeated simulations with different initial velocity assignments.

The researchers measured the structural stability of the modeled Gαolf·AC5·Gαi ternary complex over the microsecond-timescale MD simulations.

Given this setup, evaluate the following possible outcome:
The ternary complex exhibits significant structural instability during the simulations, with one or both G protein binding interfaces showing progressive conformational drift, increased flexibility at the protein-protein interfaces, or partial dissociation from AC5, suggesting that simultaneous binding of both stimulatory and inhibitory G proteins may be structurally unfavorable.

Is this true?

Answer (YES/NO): NO